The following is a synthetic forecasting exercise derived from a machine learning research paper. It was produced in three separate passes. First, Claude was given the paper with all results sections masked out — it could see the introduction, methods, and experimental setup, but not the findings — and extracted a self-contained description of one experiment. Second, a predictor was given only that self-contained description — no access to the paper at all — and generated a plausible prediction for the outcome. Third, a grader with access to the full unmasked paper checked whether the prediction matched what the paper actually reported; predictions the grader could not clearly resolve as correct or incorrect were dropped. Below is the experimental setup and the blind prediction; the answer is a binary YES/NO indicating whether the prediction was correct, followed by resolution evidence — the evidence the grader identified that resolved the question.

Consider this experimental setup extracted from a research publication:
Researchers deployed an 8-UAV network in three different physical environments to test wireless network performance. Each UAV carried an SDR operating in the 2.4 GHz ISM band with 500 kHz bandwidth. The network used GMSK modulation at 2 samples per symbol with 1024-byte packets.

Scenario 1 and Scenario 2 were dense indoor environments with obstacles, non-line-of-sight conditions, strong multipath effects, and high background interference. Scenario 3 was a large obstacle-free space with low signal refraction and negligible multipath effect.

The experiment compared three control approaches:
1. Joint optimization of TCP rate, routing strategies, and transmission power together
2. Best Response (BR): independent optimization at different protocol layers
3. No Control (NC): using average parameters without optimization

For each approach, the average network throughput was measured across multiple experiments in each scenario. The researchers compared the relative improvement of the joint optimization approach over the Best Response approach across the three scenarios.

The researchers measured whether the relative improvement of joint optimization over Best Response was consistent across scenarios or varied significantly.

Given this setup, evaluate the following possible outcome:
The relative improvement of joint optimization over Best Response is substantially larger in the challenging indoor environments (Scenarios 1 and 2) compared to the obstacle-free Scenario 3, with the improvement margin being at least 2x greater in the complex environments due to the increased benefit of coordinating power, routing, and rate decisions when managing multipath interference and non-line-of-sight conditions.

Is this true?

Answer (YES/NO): NO